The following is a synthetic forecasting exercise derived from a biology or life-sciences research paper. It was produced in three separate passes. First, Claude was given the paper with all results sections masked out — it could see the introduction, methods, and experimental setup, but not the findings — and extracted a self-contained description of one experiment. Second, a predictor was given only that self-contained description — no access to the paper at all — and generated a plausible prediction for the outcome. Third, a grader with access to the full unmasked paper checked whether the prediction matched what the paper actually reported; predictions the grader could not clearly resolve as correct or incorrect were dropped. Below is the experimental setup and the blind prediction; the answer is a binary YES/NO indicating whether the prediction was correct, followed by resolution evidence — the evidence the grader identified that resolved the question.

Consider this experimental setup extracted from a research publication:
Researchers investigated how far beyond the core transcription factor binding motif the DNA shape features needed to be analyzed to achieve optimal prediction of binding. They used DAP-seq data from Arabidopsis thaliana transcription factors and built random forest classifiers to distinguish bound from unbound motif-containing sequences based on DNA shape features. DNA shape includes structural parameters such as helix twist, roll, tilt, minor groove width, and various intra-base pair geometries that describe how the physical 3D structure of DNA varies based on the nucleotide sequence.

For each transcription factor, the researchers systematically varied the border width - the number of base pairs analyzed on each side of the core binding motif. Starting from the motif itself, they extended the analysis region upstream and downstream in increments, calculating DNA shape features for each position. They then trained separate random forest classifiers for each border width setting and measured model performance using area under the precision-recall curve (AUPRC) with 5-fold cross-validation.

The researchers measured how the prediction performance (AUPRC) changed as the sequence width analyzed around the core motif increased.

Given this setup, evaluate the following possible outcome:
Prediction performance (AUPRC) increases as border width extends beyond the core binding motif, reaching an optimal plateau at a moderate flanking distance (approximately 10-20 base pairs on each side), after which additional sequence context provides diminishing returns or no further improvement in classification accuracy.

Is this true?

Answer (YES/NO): NO